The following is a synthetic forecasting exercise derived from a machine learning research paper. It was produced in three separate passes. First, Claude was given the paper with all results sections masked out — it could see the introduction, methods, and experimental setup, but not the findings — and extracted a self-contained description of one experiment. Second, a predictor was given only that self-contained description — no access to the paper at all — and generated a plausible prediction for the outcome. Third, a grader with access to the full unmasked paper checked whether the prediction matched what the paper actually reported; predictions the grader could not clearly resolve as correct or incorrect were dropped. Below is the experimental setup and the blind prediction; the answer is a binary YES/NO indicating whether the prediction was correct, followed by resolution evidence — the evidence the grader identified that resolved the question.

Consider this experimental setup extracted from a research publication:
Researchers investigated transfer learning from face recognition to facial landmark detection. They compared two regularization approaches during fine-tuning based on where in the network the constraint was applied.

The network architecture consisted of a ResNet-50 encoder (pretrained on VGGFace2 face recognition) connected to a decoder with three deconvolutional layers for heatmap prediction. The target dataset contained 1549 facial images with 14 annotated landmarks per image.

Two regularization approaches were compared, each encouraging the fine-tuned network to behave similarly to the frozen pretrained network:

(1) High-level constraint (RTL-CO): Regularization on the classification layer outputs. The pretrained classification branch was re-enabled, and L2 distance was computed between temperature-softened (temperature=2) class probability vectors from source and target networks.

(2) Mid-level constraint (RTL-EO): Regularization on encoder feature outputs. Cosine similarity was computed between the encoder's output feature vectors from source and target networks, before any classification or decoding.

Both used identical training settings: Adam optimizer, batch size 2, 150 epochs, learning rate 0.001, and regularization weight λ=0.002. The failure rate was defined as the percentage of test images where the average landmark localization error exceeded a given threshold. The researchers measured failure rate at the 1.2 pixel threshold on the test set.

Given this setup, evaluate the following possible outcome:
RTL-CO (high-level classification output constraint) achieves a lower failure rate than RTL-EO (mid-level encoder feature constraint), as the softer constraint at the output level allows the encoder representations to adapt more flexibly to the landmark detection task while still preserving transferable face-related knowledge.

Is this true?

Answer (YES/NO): YES